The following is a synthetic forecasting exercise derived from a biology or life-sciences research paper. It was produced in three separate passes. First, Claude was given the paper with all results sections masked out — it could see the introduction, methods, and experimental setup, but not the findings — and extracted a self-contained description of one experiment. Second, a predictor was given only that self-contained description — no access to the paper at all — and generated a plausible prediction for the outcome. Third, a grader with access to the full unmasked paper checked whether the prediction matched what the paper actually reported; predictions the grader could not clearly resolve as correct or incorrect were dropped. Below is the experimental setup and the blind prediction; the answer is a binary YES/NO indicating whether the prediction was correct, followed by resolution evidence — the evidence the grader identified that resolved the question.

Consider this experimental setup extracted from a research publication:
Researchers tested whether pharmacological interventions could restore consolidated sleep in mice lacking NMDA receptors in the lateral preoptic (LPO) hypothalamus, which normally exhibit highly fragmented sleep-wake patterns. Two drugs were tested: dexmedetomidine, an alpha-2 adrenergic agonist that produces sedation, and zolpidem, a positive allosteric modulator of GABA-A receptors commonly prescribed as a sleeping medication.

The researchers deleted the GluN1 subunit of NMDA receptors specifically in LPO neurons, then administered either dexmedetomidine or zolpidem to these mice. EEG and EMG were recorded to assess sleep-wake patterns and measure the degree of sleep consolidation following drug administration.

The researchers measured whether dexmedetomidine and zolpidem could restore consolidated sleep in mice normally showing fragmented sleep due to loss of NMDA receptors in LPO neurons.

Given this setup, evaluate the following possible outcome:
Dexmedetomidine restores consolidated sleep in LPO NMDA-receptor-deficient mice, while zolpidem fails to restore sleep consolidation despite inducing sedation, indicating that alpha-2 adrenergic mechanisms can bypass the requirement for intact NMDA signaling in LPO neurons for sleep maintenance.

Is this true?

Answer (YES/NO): NO